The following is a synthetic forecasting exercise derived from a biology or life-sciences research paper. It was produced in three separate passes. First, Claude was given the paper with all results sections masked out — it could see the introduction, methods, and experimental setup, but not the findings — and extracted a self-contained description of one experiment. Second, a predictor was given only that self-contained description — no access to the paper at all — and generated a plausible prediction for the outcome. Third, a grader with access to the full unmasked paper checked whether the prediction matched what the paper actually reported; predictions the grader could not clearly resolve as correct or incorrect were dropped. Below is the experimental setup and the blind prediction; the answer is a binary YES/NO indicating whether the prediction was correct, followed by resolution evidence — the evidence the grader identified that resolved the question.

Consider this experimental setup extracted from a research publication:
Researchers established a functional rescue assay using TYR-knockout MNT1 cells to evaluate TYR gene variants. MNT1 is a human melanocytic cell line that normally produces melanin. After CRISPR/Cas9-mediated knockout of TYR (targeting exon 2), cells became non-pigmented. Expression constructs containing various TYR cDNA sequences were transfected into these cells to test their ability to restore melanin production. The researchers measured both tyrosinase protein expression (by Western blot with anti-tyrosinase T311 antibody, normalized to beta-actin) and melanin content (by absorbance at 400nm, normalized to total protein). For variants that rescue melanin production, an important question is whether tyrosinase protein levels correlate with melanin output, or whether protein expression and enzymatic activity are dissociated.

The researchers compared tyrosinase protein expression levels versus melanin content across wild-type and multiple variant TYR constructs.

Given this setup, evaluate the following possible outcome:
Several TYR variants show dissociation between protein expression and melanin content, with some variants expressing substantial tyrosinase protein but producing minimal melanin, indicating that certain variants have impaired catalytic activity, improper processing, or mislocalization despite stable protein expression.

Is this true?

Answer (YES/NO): NO